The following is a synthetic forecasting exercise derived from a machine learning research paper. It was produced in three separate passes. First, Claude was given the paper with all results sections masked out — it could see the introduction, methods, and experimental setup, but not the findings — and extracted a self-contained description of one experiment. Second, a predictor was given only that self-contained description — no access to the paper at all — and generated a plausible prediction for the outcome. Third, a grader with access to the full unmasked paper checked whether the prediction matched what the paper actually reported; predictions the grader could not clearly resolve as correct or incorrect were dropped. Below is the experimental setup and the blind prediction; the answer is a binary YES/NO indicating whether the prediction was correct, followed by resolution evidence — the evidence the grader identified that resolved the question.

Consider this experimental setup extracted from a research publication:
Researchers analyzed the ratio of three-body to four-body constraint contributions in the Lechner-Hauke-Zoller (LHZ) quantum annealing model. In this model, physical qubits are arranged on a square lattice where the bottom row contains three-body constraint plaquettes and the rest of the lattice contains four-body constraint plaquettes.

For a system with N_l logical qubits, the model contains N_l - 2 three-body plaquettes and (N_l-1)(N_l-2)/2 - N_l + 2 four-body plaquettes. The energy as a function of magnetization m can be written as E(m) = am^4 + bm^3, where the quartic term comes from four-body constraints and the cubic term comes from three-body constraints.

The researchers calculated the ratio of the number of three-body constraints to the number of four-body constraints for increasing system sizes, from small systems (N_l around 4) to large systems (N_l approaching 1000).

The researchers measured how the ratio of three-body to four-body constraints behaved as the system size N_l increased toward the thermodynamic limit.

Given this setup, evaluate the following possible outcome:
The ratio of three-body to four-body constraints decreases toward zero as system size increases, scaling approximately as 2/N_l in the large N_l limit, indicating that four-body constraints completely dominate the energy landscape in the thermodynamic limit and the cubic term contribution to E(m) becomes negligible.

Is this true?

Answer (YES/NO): YES